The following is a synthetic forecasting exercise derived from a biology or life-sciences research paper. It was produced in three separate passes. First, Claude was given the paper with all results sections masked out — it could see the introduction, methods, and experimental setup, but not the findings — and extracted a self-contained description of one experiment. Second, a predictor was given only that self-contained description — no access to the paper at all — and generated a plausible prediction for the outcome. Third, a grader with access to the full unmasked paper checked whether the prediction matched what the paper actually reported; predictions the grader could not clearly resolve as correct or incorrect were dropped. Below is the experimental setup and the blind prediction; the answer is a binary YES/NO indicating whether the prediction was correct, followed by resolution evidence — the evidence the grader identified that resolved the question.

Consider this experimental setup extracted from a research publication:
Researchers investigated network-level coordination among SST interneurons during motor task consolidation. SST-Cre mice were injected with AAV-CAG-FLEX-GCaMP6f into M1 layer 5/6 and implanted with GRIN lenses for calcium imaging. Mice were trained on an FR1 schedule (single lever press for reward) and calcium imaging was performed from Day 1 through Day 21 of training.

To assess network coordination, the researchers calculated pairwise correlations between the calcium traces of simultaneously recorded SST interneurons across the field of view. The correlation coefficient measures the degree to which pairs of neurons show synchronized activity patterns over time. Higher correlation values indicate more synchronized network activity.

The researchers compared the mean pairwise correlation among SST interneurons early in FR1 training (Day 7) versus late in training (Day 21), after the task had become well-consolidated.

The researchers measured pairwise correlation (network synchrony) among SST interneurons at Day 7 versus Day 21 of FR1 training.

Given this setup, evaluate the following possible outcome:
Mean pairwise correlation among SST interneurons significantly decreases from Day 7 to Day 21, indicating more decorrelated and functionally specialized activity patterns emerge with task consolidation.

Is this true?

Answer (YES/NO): YES